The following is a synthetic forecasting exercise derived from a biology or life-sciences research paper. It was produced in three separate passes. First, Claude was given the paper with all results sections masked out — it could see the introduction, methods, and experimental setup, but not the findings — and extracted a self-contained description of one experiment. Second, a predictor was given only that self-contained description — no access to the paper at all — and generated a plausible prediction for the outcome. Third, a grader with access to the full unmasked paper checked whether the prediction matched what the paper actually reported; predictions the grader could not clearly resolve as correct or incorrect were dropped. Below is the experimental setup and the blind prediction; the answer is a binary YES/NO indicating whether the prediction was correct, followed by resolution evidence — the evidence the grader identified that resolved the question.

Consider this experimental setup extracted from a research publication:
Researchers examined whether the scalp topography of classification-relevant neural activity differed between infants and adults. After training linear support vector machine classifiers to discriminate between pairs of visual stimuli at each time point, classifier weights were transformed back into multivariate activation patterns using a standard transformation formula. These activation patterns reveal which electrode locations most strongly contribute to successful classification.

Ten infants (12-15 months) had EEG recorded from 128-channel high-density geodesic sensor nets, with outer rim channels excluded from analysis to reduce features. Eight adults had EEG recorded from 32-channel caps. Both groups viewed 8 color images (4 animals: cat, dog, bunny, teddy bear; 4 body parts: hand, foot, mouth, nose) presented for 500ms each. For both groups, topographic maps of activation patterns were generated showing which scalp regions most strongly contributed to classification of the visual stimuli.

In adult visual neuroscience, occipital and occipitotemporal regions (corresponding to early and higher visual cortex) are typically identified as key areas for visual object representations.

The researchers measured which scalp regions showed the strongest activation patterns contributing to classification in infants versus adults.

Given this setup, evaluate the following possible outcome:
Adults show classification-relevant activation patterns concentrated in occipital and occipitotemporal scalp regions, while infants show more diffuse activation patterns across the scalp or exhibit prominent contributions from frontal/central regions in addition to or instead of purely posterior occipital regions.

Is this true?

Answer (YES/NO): NO